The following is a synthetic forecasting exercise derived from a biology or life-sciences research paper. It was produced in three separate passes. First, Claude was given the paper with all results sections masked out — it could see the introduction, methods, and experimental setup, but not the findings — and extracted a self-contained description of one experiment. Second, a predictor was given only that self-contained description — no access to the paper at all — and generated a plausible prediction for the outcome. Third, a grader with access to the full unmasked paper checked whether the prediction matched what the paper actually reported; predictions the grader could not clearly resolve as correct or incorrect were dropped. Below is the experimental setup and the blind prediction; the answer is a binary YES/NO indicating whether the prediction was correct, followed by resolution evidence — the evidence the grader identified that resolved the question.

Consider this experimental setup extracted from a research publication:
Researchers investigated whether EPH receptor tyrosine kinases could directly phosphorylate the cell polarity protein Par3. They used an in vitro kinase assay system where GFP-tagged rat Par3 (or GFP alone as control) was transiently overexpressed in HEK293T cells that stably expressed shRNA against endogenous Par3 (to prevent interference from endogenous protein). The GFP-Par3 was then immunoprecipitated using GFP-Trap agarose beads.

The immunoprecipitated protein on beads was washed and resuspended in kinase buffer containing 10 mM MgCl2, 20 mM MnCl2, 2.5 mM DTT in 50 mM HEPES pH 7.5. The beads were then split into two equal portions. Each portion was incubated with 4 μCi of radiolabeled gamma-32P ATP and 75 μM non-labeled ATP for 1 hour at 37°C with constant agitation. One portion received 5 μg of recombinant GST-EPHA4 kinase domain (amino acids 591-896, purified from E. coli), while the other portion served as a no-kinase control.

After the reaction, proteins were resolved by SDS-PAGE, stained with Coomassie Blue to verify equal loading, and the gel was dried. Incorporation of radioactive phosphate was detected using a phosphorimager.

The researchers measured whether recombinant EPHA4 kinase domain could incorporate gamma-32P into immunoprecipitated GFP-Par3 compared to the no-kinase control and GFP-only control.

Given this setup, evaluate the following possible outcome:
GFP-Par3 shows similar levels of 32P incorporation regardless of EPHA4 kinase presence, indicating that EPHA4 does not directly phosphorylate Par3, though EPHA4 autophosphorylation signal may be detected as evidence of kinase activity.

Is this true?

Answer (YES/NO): NO